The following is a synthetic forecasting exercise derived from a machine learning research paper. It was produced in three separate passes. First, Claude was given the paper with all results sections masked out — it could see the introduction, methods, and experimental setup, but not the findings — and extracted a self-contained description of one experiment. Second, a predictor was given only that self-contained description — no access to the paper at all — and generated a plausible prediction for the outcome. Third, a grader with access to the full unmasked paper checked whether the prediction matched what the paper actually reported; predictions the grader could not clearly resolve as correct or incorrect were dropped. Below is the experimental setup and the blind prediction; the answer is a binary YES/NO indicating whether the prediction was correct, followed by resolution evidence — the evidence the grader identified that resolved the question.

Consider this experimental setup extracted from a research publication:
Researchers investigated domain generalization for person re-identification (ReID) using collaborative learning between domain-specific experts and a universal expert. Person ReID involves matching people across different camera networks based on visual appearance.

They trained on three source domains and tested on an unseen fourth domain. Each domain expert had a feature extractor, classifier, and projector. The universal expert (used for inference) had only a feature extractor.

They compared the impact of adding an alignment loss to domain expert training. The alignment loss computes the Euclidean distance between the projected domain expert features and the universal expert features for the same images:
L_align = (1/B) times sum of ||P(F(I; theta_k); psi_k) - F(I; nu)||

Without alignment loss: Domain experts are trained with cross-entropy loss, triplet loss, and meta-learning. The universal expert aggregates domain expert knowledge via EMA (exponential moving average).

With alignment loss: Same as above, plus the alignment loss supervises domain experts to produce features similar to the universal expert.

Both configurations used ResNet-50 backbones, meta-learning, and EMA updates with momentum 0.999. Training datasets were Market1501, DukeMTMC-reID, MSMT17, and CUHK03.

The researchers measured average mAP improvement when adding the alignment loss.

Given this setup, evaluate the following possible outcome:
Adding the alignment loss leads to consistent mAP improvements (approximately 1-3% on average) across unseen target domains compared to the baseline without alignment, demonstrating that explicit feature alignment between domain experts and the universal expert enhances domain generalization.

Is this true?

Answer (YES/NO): YES